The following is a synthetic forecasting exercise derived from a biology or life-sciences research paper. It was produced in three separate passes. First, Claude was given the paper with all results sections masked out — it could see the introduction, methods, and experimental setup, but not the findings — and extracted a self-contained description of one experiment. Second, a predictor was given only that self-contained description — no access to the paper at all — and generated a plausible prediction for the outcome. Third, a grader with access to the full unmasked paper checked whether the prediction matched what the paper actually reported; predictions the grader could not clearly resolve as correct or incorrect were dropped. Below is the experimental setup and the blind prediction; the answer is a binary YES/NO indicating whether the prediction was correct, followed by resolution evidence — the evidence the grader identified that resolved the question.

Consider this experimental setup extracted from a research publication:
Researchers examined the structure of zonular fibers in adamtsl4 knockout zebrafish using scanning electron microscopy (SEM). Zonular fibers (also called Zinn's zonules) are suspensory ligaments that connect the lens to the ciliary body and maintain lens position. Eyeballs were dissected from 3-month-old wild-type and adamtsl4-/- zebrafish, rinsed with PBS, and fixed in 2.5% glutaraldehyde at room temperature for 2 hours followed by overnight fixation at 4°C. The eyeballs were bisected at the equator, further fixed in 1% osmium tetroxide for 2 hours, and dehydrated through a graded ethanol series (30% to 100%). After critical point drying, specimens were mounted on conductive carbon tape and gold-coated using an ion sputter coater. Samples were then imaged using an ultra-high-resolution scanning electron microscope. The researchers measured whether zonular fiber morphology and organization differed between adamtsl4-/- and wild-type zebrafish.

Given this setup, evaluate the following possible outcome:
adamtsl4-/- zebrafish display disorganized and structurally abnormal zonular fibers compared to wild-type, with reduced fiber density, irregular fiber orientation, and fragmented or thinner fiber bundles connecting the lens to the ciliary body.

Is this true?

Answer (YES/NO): YES